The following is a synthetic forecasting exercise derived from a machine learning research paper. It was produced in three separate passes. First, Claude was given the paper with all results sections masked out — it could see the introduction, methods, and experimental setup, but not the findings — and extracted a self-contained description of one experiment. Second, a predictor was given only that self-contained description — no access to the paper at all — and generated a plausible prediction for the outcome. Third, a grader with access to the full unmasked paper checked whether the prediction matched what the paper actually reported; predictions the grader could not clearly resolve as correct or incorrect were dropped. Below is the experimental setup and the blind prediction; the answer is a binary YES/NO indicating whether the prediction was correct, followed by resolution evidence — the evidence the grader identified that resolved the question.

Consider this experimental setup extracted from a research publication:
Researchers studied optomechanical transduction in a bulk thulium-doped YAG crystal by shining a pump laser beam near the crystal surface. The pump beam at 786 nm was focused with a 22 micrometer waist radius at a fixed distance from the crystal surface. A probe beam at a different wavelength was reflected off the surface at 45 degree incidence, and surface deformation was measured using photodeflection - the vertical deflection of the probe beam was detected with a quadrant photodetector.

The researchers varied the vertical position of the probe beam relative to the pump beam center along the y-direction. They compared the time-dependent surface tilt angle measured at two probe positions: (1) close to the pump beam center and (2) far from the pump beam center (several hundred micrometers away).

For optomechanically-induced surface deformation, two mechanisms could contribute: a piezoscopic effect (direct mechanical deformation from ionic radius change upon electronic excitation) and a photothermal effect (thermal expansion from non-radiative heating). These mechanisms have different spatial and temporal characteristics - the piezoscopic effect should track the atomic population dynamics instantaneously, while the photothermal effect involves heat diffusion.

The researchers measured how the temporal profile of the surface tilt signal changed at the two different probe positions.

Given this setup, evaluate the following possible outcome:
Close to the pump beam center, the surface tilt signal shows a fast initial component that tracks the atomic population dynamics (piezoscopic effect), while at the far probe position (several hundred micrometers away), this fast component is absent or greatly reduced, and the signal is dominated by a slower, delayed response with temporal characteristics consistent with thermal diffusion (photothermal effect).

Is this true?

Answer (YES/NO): YES